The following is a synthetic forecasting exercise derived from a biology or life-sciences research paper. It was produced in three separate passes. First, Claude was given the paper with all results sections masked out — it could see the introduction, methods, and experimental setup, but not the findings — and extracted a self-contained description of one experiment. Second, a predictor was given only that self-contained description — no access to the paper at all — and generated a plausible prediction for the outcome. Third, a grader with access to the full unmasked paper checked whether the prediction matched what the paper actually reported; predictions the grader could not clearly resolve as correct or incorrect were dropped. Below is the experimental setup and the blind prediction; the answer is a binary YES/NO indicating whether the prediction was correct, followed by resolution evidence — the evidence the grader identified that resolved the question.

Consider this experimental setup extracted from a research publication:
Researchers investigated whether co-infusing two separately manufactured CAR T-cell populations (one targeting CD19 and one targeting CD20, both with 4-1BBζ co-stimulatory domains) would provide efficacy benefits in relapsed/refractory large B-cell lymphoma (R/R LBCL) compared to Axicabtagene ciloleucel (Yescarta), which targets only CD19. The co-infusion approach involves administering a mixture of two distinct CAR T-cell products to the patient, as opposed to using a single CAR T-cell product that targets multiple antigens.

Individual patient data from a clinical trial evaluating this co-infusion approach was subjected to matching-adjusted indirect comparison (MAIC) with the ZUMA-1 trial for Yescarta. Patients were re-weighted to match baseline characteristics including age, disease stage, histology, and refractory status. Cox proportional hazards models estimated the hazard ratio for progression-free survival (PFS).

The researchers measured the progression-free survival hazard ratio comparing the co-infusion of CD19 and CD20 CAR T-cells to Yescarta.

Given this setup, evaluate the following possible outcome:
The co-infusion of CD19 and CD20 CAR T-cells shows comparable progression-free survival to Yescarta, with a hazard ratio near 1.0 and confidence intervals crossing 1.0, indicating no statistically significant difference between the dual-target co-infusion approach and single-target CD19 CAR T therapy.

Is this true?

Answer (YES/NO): NO